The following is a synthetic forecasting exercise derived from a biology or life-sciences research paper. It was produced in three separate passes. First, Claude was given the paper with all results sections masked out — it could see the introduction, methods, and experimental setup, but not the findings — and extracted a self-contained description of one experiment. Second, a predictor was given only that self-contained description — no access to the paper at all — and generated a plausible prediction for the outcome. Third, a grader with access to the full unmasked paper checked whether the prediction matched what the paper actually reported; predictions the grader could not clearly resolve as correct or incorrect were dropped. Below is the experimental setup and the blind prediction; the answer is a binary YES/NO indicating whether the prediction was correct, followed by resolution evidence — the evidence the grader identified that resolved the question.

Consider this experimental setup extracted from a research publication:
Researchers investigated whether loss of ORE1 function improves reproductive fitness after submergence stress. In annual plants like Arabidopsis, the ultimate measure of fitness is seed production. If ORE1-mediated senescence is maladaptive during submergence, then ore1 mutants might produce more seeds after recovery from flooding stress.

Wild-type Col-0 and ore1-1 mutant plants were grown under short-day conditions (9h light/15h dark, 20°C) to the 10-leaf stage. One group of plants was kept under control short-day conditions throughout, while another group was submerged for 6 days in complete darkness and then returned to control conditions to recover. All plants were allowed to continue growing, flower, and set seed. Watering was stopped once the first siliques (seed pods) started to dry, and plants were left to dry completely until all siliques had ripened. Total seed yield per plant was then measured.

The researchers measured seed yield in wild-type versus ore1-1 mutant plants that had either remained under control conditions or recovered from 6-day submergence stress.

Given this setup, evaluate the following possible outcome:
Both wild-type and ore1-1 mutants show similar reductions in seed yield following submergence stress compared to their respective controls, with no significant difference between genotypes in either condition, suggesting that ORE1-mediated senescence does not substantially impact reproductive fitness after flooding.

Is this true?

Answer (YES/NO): NO